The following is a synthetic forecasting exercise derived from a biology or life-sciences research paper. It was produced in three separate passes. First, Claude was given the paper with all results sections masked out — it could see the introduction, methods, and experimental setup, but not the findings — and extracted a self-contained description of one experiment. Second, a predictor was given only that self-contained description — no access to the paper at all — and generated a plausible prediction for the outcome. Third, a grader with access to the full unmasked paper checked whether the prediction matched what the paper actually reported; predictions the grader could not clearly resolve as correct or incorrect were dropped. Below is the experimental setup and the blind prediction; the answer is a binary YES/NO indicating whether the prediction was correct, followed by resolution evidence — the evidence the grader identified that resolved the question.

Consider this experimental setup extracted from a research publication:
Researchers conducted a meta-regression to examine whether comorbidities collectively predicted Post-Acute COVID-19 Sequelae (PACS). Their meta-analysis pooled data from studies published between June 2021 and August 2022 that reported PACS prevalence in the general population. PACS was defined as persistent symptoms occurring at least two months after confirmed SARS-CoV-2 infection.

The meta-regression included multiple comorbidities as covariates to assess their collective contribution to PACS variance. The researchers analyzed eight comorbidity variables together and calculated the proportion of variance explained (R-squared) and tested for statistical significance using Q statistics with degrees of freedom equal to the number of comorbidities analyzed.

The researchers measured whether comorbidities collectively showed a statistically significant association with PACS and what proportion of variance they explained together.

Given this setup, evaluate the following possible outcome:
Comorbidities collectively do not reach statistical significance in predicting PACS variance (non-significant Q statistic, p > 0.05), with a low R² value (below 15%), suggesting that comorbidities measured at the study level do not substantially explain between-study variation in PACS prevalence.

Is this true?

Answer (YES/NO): YES